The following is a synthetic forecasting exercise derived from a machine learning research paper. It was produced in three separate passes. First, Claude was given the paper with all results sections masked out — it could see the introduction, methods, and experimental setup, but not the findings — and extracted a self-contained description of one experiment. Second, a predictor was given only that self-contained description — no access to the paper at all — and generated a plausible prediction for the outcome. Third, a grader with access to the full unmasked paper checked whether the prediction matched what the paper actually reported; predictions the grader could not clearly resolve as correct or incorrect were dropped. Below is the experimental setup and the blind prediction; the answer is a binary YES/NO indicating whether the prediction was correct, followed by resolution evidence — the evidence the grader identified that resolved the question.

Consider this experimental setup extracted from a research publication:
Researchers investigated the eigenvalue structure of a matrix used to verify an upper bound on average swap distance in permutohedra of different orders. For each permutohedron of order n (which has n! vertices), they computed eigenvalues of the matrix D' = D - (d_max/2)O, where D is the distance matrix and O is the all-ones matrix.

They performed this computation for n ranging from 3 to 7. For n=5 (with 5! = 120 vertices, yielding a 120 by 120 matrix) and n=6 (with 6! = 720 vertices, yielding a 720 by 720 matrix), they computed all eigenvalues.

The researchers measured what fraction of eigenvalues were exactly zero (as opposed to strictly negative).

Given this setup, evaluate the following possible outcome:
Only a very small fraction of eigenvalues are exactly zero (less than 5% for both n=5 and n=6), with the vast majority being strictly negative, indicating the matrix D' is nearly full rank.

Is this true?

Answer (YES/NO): NO